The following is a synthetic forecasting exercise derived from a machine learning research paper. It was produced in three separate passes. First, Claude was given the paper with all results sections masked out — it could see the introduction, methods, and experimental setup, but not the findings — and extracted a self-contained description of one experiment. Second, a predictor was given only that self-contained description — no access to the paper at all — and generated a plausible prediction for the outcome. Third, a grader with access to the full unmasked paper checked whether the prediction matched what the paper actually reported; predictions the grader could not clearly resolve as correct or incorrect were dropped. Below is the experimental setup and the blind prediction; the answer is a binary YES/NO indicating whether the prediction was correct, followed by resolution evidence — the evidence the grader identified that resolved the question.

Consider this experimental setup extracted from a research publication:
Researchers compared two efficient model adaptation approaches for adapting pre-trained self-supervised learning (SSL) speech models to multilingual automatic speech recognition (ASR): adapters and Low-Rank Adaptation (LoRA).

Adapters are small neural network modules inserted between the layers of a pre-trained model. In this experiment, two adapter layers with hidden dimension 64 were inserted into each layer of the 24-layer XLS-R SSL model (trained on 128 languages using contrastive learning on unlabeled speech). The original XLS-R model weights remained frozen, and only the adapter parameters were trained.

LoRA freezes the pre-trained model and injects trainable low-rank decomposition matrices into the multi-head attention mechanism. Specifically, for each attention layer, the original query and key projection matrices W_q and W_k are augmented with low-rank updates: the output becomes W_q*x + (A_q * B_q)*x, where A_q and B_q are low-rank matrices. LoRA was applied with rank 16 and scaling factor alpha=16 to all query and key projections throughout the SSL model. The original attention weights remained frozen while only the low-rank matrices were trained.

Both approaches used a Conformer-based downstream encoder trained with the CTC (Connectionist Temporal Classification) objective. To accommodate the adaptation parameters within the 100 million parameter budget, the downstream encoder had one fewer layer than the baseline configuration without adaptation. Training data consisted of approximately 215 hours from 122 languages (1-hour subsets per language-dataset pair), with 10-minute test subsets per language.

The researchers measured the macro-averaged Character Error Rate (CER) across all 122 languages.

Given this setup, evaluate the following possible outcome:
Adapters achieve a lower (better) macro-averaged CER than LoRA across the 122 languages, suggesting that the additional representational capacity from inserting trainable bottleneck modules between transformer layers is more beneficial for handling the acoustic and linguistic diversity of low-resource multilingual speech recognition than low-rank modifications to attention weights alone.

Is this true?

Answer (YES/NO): NO